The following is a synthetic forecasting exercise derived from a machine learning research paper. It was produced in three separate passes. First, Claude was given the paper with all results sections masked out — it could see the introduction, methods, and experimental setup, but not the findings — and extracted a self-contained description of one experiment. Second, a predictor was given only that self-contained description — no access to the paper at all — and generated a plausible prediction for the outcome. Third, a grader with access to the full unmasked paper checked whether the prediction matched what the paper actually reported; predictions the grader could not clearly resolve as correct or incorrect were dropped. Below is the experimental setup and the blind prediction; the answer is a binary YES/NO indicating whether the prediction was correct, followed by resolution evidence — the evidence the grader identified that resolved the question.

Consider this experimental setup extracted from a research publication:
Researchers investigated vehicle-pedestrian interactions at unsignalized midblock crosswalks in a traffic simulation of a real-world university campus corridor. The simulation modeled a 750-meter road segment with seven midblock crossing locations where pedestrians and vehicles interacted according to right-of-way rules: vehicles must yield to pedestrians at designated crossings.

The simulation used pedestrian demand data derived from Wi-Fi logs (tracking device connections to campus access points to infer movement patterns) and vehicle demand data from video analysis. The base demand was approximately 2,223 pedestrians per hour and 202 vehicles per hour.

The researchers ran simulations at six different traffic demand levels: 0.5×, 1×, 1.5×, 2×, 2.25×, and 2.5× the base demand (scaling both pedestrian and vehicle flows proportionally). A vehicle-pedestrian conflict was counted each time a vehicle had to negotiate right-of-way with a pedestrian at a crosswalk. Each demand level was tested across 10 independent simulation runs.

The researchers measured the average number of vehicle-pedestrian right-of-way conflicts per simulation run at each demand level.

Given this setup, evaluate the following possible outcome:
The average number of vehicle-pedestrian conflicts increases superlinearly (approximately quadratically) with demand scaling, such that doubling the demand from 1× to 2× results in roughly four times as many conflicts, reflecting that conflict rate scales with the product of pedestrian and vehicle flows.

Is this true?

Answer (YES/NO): NO